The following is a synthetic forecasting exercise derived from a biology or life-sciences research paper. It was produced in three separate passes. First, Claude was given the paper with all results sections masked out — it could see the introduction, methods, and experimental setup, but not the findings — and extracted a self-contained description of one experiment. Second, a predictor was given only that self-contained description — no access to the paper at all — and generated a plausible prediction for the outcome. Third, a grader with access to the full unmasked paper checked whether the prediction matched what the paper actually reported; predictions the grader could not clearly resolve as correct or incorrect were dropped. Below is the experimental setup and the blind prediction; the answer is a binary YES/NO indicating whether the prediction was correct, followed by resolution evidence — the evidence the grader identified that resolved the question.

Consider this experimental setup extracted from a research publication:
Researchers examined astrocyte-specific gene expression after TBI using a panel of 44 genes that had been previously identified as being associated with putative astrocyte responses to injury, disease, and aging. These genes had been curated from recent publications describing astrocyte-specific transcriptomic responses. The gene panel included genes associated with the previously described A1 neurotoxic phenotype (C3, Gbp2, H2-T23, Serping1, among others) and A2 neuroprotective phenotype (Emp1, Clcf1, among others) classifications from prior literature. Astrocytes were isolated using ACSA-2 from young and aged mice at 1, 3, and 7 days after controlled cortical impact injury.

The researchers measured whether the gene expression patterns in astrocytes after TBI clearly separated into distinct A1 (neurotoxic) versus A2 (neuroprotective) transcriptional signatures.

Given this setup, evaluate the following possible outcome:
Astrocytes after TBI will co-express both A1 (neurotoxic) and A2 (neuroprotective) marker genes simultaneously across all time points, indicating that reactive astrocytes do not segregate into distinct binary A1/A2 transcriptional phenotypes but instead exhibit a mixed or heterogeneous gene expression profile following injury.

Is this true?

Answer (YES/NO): NO